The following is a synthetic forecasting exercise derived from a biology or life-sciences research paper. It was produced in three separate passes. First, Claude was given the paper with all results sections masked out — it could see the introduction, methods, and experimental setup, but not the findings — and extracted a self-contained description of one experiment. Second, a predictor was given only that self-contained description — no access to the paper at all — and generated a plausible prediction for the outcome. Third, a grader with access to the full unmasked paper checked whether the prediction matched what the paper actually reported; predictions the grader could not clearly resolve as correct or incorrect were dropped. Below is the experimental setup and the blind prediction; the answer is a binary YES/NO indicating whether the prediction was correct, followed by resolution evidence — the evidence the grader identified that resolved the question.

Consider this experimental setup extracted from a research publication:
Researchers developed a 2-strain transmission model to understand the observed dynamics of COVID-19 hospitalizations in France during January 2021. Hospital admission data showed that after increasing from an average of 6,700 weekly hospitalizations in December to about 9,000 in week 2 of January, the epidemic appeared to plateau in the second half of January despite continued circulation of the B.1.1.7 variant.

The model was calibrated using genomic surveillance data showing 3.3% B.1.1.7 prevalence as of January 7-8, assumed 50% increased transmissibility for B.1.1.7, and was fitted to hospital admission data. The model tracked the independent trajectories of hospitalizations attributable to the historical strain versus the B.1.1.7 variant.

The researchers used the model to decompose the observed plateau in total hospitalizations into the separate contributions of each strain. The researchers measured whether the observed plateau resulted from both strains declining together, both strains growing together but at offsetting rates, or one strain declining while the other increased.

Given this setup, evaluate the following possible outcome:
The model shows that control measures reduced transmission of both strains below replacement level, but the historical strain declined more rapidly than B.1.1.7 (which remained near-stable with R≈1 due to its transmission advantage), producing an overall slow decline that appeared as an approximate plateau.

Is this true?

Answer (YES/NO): NO